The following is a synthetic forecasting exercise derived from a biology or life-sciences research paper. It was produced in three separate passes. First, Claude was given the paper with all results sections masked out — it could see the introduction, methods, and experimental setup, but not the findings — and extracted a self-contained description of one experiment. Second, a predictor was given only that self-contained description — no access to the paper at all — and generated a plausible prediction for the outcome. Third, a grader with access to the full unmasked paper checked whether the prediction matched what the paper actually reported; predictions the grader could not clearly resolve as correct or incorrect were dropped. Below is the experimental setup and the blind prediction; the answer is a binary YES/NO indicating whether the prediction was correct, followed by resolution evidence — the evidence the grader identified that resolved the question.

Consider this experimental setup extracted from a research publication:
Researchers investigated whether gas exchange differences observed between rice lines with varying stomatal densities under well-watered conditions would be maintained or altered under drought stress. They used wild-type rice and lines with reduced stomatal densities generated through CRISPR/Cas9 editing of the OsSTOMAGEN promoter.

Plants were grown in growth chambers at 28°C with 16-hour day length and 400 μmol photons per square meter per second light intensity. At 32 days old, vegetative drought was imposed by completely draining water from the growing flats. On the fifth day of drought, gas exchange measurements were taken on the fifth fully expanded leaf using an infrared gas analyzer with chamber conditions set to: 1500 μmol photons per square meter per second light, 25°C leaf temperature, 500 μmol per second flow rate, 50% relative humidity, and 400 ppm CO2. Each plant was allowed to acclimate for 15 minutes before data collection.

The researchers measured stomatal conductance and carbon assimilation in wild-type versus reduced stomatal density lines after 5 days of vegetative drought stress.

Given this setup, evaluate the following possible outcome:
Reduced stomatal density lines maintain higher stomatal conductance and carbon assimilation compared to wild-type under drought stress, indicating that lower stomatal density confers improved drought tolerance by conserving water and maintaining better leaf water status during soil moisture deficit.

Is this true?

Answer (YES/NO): NO